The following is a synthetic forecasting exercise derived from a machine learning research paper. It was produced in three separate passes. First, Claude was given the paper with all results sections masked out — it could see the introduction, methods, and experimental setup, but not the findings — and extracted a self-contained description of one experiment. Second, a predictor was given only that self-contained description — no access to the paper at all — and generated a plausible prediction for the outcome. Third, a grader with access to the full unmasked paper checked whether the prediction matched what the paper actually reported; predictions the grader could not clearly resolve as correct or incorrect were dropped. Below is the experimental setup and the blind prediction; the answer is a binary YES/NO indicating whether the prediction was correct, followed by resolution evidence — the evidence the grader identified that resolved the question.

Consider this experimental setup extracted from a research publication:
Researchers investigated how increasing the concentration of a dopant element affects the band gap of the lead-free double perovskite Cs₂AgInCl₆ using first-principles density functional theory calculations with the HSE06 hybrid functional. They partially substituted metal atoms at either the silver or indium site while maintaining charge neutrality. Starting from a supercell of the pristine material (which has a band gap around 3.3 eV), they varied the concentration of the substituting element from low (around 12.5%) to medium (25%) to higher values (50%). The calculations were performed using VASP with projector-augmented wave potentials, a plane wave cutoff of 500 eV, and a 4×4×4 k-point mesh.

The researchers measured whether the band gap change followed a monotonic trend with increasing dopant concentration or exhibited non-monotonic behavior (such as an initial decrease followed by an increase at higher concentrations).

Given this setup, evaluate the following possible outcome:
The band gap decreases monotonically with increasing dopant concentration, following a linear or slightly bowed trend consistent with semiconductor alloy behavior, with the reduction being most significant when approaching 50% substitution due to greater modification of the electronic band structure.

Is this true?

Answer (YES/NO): YES